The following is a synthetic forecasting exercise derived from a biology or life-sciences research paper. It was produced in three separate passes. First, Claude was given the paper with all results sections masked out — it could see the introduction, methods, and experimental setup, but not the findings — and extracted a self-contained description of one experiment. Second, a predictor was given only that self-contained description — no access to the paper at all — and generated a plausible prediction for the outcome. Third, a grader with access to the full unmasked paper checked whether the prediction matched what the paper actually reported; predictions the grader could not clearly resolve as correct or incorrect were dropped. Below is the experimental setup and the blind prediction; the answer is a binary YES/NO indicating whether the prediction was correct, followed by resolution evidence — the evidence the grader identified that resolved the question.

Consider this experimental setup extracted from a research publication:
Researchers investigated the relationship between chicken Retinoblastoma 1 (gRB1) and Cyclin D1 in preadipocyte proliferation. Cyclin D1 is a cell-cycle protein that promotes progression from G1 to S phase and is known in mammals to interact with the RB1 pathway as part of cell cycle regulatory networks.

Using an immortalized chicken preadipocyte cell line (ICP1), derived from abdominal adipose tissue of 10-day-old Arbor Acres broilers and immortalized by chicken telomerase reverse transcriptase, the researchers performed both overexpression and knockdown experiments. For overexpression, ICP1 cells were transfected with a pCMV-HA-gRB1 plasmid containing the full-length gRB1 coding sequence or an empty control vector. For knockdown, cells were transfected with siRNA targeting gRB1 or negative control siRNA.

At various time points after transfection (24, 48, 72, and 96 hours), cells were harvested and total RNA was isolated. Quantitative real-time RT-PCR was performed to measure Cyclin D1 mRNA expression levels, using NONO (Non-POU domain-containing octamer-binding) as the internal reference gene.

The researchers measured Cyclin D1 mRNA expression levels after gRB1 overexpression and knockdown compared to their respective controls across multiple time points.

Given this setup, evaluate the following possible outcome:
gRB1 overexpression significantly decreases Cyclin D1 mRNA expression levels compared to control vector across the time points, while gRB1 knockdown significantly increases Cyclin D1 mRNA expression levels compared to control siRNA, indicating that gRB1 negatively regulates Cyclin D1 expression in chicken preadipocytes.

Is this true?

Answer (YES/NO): NO